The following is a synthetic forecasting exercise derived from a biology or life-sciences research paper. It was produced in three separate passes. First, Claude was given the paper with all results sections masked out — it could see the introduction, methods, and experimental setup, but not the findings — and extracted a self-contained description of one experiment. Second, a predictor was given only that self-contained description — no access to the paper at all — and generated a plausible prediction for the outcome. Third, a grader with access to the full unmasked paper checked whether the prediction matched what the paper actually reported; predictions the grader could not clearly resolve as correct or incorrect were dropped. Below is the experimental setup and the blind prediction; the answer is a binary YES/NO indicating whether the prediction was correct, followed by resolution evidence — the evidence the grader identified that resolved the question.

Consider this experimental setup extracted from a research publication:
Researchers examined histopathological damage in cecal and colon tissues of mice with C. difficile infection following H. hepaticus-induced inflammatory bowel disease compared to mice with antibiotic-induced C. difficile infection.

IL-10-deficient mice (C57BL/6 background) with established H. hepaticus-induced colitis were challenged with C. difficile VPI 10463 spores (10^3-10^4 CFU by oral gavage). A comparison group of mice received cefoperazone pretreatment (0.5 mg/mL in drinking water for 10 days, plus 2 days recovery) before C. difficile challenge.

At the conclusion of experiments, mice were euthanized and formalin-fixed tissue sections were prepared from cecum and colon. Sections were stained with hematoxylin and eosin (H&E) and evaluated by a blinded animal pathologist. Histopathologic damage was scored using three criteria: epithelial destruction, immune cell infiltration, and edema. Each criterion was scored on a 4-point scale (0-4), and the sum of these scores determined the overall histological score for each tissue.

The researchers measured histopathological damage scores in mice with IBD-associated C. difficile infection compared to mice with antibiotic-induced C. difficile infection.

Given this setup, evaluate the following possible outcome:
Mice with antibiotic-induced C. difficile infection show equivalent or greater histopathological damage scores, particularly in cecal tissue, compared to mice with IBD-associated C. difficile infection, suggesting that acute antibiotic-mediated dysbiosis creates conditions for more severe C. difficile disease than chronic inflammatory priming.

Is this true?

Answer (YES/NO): YES